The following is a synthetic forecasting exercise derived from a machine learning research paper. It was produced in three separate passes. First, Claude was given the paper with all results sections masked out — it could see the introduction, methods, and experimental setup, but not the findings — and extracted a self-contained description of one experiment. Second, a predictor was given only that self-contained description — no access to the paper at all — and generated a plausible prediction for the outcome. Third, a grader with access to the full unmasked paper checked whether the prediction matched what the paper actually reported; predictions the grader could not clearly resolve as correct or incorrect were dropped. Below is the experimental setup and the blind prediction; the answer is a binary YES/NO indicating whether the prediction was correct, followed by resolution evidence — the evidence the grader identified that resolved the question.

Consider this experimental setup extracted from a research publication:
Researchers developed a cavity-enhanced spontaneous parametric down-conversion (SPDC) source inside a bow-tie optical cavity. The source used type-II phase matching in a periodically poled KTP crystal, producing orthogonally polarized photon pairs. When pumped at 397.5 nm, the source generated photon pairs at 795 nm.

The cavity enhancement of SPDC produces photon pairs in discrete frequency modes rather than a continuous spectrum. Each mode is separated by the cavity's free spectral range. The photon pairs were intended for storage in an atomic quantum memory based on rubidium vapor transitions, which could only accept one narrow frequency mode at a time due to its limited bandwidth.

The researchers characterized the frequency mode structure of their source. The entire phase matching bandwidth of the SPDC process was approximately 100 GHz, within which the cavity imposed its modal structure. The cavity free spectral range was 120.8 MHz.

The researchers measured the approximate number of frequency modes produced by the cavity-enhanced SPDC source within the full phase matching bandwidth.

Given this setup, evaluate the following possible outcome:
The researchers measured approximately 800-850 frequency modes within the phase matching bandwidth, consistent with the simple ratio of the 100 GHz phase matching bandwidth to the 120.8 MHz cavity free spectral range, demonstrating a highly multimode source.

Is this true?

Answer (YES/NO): NO